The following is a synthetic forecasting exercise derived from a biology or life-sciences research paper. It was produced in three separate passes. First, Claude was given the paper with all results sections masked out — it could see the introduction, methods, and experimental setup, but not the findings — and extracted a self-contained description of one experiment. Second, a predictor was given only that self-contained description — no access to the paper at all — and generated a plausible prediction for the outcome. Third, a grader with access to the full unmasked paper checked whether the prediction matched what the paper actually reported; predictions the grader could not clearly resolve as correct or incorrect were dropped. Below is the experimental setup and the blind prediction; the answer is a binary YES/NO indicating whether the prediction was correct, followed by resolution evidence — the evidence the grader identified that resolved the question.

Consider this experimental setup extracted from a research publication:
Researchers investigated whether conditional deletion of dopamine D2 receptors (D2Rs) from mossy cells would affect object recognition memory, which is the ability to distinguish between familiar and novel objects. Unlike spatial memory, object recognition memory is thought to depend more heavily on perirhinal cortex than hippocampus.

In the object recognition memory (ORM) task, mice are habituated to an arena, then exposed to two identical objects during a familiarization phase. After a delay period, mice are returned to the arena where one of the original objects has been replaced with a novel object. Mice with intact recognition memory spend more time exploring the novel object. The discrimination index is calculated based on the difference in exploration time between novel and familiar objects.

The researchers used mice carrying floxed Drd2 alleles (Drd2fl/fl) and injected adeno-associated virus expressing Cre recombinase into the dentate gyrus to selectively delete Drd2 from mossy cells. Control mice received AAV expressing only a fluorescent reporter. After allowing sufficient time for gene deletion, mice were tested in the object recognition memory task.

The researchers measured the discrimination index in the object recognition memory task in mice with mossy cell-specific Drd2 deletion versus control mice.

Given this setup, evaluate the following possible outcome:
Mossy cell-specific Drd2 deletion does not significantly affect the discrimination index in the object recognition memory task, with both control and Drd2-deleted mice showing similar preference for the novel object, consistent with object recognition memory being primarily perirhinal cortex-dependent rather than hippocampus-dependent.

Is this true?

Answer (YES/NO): YES